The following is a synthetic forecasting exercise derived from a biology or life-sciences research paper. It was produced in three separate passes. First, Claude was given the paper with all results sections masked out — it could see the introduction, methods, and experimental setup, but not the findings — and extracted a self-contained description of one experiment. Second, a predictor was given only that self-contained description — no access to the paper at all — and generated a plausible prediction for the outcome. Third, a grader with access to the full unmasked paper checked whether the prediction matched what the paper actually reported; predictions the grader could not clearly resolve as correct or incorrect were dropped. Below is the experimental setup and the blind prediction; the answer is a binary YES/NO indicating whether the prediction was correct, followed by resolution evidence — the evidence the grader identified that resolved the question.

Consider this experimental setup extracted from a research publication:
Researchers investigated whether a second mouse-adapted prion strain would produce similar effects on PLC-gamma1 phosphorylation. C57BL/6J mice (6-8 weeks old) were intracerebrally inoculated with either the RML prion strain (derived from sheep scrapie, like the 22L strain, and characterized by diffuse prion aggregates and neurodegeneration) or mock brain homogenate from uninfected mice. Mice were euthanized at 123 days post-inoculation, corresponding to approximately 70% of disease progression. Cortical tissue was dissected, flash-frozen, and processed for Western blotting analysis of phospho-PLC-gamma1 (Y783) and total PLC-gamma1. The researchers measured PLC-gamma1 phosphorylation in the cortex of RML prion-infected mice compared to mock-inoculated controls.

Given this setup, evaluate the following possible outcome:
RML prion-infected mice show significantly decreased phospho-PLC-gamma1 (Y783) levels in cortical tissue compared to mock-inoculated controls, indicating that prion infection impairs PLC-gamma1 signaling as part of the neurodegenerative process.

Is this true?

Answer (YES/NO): NO